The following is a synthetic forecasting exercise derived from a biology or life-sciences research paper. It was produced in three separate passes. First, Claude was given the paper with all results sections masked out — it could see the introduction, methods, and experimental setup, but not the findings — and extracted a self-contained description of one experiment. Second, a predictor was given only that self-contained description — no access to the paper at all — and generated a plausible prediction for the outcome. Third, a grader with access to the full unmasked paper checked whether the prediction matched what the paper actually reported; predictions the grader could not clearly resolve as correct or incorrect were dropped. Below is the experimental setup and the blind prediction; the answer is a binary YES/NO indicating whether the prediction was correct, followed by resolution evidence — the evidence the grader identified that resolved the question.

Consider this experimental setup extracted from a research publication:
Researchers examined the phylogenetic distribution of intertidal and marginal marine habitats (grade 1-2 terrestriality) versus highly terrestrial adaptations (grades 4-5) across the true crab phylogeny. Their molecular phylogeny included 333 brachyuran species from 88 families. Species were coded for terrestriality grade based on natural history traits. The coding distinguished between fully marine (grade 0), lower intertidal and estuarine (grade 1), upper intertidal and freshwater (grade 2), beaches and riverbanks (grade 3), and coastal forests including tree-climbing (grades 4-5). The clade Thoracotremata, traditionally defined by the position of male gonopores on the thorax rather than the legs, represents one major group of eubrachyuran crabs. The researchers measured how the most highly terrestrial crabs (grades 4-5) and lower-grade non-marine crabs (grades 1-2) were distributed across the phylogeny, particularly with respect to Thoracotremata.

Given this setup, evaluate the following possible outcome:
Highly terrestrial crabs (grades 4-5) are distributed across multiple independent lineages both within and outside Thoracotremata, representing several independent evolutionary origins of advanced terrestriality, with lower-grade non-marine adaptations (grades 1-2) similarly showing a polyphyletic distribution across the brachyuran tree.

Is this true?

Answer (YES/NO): NO